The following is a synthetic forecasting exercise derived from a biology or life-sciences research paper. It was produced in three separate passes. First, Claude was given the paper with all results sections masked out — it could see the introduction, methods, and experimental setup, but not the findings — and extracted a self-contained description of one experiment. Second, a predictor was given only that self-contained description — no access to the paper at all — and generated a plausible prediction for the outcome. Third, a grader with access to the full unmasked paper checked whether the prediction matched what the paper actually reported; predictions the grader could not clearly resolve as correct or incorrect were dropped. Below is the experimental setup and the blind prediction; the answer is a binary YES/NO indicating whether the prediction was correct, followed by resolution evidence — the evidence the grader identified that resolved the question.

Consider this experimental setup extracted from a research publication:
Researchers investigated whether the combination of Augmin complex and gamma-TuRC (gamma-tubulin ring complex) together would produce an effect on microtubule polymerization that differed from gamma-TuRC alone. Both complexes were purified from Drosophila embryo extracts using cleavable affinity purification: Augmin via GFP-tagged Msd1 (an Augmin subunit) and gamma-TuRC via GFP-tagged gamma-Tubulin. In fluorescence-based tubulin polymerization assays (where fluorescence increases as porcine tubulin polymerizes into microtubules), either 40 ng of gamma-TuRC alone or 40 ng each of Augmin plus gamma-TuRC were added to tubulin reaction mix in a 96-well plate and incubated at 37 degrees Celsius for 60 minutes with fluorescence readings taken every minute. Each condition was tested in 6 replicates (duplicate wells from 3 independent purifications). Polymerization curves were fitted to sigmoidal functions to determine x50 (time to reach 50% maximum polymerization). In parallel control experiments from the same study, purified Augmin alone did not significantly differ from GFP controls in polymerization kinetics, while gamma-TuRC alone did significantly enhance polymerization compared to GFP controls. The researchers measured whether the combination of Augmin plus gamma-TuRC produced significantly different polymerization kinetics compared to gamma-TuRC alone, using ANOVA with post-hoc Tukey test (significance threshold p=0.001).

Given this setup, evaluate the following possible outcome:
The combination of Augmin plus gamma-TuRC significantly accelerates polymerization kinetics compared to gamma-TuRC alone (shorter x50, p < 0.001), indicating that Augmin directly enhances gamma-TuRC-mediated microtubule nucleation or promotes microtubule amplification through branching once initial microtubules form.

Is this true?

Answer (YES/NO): YES